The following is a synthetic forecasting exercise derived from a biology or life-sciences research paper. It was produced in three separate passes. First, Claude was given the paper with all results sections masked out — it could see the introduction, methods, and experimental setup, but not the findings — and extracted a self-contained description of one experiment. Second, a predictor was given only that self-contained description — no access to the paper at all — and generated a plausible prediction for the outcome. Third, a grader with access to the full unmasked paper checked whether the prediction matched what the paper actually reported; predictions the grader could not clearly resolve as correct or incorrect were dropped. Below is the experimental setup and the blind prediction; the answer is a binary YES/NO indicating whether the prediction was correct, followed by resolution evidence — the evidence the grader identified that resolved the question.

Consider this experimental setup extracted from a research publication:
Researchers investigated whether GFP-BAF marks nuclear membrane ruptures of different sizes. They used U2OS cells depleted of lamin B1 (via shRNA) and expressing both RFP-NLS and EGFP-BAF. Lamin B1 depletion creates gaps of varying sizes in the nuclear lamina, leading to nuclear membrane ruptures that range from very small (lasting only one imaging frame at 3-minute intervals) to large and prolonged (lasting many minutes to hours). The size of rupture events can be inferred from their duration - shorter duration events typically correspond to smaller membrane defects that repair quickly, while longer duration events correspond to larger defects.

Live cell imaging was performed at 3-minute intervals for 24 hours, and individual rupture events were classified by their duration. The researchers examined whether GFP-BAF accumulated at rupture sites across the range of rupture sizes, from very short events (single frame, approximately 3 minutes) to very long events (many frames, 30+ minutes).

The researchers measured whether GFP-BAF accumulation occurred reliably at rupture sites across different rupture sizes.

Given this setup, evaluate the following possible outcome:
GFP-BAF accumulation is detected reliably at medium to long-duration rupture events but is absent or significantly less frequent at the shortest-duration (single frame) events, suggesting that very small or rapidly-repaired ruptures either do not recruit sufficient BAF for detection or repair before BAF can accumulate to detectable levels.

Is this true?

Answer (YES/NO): NO